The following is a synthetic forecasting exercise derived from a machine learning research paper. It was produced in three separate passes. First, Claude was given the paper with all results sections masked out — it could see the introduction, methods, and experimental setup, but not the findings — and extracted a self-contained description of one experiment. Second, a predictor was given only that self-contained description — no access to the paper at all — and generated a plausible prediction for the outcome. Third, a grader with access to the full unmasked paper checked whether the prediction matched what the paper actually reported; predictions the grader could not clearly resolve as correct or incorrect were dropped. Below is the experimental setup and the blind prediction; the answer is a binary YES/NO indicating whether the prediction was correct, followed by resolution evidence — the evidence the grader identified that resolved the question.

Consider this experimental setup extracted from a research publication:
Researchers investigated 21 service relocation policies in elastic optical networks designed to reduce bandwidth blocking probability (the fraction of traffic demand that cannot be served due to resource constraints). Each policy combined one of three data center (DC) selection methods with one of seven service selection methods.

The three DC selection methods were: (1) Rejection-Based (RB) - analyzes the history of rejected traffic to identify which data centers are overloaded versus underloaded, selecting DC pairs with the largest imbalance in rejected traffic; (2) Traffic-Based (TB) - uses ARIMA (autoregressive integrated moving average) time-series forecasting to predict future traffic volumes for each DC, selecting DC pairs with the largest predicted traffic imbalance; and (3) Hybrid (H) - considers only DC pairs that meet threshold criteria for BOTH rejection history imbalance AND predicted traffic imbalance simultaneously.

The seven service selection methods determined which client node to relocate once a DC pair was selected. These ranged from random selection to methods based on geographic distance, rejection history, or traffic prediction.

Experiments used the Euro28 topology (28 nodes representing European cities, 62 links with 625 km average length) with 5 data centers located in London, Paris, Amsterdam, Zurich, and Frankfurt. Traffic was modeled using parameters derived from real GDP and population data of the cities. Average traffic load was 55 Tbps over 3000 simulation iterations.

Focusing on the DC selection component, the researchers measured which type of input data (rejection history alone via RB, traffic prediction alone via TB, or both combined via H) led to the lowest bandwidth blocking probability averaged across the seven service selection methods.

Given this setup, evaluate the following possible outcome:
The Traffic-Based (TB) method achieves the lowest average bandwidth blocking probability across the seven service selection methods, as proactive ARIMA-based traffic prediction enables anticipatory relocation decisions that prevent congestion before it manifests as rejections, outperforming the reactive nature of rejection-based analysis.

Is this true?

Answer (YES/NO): NO